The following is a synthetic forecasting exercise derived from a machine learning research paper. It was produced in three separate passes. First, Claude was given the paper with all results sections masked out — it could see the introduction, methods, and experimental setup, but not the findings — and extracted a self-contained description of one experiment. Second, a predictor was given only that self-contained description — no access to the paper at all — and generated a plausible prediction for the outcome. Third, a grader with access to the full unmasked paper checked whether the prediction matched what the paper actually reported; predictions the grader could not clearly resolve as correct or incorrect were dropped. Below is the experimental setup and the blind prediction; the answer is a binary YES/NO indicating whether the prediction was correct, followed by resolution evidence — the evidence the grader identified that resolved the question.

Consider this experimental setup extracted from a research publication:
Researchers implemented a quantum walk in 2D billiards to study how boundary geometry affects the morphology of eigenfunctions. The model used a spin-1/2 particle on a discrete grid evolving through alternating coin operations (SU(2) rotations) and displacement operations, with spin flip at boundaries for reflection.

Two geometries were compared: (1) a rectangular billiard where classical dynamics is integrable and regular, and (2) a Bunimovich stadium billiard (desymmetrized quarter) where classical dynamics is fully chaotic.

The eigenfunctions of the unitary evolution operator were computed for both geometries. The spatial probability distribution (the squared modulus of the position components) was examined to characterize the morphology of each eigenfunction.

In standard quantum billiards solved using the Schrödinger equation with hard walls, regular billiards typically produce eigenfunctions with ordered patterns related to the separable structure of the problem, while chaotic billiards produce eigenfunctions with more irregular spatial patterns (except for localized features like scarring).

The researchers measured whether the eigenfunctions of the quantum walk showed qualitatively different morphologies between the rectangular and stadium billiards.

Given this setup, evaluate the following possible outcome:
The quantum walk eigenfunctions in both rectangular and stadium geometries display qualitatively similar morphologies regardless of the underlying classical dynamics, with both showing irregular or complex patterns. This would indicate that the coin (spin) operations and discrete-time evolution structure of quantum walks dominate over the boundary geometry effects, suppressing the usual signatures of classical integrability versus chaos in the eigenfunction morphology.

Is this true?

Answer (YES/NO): NO